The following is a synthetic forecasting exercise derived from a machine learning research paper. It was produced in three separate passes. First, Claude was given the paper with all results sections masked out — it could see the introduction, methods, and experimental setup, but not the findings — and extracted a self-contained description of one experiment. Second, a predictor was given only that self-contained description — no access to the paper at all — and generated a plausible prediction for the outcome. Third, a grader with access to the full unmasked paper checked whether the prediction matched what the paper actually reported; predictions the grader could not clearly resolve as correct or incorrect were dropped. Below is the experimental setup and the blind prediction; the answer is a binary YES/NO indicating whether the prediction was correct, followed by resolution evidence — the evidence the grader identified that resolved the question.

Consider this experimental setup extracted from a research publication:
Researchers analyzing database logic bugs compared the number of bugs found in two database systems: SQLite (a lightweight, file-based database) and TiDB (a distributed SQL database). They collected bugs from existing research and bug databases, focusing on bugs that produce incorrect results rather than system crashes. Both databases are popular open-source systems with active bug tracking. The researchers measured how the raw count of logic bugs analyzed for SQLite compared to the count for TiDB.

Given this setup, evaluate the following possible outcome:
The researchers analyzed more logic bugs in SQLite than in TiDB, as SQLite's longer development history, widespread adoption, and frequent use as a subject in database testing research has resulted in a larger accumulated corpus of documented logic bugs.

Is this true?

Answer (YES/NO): YES